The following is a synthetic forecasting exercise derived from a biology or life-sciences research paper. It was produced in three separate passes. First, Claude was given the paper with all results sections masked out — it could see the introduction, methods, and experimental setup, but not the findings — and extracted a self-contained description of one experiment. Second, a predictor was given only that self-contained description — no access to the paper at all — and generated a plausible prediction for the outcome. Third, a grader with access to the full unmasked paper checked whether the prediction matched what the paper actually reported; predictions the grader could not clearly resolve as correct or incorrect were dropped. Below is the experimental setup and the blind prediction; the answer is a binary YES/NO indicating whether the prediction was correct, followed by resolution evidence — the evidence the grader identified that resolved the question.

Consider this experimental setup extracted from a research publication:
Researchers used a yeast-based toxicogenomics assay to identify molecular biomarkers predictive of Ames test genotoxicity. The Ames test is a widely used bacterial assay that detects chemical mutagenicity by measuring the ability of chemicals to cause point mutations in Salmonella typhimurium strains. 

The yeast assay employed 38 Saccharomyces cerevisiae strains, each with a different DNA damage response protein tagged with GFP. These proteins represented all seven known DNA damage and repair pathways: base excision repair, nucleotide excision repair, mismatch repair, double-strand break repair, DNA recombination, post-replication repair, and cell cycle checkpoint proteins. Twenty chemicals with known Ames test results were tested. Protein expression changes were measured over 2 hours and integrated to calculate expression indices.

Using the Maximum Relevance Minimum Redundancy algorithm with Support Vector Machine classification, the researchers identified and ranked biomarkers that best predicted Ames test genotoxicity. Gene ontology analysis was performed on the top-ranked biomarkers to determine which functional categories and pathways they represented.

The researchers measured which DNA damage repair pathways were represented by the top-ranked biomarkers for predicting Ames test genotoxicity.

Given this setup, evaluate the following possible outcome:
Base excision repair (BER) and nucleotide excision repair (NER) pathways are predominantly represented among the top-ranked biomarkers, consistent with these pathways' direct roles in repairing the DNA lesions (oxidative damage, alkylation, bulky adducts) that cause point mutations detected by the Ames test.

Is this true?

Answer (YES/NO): YES